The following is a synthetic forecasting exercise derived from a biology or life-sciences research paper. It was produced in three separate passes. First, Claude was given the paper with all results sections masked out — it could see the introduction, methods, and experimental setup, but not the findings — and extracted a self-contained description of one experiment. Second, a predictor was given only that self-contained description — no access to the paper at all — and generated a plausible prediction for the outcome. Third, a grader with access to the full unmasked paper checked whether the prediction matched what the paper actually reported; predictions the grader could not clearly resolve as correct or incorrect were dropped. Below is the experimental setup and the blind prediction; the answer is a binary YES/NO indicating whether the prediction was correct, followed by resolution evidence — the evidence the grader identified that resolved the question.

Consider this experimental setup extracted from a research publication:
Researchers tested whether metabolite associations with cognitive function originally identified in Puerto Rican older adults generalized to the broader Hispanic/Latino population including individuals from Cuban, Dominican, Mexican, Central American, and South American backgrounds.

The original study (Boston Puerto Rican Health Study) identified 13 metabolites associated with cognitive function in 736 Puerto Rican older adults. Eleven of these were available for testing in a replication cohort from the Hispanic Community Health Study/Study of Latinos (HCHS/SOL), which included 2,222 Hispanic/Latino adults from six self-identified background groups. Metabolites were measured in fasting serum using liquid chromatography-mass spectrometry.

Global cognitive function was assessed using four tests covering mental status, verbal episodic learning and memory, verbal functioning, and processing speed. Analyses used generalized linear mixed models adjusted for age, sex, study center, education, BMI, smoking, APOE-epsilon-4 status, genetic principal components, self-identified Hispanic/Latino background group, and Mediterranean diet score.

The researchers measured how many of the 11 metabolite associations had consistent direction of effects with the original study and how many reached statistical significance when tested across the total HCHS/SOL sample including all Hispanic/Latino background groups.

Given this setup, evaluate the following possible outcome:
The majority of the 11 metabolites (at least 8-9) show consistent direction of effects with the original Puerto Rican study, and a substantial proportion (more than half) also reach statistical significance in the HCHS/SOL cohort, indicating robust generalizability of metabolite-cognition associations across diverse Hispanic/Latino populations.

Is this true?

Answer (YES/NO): NO